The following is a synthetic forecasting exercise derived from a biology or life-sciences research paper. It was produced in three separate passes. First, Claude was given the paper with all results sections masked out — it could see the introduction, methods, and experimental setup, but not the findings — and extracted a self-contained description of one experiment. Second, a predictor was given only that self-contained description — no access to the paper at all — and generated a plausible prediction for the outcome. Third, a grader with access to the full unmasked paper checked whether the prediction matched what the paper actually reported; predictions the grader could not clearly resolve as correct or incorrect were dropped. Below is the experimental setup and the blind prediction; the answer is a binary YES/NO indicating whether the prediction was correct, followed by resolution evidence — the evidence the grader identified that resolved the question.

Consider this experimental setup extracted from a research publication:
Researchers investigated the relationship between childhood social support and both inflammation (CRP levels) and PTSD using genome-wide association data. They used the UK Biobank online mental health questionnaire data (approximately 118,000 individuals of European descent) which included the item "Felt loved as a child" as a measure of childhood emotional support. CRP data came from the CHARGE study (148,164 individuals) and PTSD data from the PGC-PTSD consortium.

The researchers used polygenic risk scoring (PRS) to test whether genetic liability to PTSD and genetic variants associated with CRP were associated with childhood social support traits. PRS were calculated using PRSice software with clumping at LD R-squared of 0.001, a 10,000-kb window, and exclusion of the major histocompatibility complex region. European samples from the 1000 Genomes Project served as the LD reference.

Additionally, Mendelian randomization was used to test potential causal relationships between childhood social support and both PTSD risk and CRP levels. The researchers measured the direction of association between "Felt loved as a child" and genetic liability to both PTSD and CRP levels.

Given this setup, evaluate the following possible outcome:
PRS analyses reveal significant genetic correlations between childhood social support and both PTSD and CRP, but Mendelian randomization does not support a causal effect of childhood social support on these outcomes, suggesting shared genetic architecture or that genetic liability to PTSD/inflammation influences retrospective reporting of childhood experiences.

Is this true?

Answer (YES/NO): NO